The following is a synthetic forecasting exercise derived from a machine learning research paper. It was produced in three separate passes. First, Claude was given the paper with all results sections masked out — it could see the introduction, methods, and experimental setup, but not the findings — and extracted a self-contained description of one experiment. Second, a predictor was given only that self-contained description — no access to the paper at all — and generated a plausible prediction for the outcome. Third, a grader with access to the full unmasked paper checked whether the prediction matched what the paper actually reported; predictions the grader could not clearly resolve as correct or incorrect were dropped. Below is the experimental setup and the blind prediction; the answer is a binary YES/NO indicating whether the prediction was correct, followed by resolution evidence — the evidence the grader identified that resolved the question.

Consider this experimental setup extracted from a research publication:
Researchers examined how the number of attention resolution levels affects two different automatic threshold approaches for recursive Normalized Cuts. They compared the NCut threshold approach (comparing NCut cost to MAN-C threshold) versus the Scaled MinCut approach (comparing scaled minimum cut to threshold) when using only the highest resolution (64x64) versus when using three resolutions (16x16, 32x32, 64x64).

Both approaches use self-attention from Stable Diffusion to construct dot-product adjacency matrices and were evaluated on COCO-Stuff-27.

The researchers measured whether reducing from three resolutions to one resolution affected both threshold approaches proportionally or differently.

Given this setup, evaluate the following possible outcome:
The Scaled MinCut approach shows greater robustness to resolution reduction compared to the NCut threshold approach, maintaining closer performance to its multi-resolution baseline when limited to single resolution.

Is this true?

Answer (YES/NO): NO